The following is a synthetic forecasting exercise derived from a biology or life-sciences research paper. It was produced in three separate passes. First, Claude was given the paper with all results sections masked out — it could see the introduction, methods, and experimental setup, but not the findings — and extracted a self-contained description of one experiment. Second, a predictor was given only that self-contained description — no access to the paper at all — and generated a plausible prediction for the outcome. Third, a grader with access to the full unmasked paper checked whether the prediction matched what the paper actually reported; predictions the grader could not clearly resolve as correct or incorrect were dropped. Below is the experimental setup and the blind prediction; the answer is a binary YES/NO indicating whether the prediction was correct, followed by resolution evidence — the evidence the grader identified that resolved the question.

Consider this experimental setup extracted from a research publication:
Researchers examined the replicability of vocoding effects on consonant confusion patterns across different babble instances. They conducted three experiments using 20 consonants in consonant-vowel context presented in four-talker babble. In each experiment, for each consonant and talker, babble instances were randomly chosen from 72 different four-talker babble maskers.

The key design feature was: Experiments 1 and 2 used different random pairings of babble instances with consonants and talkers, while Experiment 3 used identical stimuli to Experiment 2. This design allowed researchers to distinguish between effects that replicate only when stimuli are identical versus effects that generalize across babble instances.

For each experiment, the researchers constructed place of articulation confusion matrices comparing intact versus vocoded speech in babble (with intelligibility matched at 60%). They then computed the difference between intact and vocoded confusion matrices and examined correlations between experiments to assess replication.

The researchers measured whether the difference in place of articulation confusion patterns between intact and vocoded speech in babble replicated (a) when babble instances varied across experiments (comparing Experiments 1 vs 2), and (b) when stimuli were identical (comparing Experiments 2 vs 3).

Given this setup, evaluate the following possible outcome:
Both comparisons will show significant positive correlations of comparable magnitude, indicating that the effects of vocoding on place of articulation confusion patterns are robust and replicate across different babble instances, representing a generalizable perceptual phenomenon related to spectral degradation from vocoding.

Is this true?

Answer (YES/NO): NO